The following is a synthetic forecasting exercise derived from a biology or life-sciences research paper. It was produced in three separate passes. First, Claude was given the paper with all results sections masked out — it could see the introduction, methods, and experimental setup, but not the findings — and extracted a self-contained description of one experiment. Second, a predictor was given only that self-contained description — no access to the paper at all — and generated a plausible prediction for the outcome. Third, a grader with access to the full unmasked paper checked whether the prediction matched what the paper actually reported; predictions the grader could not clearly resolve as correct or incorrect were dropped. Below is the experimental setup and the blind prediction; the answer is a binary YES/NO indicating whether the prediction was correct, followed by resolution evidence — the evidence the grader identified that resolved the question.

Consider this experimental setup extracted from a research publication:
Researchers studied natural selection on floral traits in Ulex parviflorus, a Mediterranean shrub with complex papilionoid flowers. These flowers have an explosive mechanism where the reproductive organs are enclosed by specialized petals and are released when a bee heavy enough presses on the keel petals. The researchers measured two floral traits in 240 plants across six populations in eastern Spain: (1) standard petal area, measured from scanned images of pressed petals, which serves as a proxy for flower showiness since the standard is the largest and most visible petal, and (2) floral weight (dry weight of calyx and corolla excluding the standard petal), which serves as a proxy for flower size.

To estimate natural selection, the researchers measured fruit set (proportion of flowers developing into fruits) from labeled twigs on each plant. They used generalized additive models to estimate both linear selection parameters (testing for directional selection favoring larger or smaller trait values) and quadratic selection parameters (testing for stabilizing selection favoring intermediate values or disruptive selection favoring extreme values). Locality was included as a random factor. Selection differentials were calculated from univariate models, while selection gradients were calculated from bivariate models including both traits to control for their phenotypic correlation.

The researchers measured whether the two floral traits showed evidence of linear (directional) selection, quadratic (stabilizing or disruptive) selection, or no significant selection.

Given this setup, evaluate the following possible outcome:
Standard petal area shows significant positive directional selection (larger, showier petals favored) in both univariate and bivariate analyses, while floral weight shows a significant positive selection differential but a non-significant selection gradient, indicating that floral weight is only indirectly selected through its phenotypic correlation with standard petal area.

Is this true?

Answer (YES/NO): NO